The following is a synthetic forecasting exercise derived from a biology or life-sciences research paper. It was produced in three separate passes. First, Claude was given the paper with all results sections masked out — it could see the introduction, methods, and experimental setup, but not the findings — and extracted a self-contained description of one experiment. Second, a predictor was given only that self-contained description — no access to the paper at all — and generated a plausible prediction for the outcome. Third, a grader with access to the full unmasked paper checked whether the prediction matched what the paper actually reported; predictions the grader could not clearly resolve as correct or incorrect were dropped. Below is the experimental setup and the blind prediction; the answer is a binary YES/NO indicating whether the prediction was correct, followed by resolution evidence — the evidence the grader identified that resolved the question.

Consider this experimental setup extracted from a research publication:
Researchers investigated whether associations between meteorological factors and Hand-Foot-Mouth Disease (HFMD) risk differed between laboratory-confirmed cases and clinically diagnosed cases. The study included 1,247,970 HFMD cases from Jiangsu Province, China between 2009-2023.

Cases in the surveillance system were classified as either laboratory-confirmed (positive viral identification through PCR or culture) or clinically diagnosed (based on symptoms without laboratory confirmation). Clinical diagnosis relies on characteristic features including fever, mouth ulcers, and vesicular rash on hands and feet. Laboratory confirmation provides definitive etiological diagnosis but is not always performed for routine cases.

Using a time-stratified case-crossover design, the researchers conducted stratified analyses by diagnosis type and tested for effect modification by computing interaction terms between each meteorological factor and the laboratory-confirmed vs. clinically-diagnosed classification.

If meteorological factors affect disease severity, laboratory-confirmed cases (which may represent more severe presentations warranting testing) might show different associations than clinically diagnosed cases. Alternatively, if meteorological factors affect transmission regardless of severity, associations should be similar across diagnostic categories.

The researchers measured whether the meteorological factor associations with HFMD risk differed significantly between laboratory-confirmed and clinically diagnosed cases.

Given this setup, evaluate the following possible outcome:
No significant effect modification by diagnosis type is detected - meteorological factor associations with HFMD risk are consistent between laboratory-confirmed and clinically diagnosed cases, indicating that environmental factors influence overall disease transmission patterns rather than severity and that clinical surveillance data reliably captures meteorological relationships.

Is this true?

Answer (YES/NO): NO